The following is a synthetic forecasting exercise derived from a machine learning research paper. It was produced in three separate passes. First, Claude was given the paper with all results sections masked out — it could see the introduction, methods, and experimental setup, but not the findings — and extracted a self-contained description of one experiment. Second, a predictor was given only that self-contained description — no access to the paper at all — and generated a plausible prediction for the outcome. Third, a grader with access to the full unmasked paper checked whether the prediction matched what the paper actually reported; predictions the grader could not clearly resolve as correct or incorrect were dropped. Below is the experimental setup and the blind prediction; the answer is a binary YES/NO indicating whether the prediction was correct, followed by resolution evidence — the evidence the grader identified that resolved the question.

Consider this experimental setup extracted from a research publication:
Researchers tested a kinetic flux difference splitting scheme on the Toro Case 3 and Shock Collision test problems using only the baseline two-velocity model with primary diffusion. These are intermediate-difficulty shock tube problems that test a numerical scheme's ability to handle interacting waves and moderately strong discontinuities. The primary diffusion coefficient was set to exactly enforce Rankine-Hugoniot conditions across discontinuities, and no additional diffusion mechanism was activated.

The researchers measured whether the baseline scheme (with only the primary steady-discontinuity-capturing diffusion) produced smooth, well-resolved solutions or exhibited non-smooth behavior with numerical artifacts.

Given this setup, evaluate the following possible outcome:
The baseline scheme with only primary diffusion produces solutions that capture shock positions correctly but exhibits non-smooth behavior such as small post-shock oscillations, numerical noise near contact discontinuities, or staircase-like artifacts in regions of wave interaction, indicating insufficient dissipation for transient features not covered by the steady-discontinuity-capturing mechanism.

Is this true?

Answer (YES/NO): YES